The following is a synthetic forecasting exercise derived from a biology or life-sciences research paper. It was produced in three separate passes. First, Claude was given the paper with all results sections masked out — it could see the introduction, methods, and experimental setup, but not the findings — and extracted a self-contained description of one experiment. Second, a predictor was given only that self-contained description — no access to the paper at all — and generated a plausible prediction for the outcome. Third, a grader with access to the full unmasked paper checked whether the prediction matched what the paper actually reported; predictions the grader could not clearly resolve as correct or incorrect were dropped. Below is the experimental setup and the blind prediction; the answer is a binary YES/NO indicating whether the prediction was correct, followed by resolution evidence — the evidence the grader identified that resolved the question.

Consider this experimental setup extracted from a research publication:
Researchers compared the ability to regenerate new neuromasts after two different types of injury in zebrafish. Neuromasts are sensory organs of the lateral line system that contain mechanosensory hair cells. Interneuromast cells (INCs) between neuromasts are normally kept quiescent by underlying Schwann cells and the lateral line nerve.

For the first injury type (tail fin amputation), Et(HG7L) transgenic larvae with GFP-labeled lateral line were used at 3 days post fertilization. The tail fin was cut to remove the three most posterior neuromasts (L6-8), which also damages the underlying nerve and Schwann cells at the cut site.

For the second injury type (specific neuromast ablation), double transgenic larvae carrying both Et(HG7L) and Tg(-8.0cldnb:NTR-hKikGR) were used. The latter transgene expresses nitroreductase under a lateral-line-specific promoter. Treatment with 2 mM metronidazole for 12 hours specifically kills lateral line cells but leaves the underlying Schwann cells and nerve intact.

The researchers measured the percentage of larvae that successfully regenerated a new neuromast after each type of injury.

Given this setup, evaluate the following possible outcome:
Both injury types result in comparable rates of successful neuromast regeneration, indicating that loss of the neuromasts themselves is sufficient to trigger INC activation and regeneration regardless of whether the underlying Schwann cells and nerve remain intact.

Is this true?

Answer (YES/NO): NO